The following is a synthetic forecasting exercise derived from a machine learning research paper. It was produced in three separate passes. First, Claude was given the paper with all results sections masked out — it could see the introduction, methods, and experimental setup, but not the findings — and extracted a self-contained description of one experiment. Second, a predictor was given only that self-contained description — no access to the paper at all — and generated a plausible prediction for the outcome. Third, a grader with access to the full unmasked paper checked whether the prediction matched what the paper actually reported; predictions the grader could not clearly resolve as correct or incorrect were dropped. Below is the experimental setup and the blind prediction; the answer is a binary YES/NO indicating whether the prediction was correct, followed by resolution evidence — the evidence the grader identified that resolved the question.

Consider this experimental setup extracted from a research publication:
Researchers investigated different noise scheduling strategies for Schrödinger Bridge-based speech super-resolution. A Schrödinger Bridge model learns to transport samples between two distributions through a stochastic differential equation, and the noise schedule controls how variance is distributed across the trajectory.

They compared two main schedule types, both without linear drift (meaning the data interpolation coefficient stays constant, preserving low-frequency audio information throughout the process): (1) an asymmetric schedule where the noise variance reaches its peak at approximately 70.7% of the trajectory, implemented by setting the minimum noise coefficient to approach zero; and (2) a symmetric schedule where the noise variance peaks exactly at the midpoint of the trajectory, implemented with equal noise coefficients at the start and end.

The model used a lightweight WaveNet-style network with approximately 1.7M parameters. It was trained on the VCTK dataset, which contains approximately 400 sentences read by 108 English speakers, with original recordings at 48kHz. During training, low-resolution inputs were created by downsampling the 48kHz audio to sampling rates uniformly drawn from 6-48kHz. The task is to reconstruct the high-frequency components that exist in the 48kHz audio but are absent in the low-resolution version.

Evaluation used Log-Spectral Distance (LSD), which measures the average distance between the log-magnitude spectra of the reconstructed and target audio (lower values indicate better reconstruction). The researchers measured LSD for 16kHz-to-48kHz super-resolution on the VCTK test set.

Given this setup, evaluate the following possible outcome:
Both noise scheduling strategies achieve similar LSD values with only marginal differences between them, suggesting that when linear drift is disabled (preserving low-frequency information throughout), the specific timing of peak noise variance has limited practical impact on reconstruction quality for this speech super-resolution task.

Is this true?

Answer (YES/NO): NO